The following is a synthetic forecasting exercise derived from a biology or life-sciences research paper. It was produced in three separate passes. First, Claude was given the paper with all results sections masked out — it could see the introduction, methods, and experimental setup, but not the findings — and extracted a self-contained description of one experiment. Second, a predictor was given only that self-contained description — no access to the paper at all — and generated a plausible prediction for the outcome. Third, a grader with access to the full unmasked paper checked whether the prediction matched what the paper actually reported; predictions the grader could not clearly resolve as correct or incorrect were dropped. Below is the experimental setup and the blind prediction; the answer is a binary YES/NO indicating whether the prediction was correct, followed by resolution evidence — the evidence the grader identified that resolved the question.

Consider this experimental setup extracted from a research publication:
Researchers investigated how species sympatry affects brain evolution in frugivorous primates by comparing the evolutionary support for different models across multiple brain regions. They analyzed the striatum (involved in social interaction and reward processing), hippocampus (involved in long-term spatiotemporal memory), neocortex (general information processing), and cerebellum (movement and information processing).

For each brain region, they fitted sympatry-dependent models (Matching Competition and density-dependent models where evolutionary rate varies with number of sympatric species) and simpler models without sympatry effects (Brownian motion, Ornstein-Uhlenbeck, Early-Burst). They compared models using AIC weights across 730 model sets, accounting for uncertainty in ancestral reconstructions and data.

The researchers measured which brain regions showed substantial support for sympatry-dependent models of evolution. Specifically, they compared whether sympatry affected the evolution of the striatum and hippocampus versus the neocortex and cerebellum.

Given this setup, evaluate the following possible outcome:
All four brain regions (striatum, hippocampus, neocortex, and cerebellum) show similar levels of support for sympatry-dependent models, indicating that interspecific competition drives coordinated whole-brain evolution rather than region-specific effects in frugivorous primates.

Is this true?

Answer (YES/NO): NO